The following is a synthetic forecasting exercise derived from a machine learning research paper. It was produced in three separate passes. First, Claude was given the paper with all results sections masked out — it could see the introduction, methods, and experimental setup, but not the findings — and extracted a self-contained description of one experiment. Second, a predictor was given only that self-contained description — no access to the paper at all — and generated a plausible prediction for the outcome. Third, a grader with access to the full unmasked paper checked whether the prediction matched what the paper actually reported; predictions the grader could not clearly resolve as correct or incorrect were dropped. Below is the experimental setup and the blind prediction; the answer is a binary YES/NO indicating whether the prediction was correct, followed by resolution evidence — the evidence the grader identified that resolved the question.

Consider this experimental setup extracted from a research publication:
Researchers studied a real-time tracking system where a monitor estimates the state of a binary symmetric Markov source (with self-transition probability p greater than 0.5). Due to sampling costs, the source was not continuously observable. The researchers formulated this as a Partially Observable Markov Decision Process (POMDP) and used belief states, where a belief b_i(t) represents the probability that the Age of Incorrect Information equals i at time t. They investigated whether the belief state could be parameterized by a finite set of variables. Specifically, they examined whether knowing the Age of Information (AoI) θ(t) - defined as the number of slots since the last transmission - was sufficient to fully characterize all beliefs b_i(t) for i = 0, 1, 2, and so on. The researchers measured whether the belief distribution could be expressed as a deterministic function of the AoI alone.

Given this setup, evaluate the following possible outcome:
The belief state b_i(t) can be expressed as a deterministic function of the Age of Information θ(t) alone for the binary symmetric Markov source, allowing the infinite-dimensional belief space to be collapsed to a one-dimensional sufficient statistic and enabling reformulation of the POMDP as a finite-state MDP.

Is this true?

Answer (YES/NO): YES